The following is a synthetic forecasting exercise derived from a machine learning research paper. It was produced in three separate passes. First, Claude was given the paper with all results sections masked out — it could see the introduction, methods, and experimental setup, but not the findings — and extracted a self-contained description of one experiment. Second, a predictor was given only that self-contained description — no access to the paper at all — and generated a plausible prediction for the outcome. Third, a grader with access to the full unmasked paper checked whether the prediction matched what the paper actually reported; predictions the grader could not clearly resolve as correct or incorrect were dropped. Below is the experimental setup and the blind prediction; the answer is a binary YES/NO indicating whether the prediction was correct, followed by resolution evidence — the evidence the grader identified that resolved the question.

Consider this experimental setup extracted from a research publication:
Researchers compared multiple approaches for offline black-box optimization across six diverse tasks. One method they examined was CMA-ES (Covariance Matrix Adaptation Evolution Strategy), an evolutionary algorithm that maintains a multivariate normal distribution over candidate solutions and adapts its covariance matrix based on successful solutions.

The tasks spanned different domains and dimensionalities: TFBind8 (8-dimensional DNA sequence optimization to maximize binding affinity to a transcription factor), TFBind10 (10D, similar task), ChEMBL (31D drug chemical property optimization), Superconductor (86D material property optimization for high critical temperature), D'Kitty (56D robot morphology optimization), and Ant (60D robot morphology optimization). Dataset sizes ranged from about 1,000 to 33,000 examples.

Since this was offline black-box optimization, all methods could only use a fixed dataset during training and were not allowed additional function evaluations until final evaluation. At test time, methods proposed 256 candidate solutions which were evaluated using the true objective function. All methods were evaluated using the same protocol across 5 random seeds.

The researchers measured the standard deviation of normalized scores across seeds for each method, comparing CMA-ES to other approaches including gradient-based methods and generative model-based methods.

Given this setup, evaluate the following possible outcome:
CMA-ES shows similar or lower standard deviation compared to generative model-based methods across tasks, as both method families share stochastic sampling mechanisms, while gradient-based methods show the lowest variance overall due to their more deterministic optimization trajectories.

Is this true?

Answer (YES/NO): NO